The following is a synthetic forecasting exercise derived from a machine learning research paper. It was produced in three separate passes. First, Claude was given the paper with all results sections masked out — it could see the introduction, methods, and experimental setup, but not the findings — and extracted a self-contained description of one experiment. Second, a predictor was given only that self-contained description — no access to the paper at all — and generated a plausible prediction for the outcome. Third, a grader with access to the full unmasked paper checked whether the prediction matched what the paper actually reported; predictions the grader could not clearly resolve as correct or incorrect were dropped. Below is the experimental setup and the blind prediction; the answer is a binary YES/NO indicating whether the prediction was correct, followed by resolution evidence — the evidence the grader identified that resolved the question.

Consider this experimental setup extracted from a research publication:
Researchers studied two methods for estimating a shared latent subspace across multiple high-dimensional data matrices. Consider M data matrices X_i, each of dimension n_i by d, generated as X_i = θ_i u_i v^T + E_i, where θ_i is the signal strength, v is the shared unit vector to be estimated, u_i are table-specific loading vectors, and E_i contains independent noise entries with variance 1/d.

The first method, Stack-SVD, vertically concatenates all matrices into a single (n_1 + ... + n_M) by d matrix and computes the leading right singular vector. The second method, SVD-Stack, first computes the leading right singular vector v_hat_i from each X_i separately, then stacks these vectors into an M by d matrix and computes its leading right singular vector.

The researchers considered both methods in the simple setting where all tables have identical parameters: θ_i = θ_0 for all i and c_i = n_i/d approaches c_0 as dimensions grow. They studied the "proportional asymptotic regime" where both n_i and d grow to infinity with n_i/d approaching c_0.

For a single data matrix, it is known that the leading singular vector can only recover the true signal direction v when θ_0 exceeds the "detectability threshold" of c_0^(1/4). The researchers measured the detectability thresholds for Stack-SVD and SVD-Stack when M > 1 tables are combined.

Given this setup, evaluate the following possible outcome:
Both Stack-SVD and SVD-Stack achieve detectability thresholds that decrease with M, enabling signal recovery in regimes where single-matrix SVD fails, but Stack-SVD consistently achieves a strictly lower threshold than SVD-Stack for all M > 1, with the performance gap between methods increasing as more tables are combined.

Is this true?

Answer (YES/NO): NO